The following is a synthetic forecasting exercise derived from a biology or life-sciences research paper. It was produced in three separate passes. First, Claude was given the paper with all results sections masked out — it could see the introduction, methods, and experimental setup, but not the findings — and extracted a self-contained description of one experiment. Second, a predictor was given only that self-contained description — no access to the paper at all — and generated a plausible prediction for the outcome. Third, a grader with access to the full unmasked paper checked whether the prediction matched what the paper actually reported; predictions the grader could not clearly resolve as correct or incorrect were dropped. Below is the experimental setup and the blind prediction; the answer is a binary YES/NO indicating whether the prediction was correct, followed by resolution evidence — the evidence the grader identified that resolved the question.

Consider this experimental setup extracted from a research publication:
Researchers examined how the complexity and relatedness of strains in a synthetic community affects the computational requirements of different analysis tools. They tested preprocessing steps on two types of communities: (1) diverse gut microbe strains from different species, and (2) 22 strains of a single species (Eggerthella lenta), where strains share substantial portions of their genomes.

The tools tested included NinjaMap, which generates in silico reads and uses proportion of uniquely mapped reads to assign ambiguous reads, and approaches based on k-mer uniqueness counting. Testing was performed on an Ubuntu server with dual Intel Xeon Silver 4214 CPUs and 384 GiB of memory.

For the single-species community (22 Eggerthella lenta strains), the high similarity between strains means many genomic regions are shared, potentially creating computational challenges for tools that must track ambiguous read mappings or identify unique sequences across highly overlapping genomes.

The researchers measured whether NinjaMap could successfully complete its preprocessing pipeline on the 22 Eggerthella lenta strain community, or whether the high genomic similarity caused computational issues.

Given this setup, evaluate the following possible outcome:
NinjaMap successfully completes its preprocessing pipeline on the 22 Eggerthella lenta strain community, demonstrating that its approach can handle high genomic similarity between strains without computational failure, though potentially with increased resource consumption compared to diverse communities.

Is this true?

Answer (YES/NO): YES